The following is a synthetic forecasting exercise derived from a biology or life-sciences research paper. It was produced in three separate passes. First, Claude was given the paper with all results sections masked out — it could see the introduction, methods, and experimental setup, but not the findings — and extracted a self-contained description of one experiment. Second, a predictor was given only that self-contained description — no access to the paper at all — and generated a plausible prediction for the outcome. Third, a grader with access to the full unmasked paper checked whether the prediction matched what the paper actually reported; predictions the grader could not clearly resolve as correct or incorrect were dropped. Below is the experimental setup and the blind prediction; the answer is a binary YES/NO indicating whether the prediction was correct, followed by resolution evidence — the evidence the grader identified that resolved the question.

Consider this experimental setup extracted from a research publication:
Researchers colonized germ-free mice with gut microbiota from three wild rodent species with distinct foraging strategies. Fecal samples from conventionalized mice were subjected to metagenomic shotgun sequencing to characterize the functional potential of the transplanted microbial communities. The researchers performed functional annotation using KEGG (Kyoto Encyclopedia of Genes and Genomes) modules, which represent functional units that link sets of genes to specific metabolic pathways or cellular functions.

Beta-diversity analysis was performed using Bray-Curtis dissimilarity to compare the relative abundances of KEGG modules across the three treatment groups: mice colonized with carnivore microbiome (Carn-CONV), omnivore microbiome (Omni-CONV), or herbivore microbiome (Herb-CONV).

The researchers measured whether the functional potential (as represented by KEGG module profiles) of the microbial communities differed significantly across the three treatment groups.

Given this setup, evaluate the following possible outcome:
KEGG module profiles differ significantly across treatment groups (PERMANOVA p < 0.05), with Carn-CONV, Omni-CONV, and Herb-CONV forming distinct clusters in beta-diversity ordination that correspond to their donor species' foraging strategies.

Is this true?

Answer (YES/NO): YES